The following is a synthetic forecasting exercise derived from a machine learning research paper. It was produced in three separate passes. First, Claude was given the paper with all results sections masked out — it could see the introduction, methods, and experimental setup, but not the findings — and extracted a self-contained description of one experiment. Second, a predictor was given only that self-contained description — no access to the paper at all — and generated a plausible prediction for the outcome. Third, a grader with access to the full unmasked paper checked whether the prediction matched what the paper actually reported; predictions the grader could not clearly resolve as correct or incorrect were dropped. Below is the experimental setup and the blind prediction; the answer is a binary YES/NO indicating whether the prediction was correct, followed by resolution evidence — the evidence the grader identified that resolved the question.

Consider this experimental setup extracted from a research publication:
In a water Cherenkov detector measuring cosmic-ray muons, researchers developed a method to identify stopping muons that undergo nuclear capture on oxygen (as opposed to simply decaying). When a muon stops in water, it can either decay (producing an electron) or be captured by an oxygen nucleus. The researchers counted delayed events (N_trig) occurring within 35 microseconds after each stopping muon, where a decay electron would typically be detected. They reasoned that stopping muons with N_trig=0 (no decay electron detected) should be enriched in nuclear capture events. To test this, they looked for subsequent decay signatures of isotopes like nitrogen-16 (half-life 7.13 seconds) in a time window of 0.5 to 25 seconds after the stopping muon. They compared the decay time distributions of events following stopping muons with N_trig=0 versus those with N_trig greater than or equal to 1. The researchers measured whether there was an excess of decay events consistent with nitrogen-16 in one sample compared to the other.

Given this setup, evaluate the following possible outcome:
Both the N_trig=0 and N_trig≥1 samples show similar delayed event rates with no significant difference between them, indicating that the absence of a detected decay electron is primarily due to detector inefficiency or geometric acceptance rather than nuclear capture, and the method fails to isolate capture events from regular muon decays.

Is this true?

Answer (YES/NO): NO